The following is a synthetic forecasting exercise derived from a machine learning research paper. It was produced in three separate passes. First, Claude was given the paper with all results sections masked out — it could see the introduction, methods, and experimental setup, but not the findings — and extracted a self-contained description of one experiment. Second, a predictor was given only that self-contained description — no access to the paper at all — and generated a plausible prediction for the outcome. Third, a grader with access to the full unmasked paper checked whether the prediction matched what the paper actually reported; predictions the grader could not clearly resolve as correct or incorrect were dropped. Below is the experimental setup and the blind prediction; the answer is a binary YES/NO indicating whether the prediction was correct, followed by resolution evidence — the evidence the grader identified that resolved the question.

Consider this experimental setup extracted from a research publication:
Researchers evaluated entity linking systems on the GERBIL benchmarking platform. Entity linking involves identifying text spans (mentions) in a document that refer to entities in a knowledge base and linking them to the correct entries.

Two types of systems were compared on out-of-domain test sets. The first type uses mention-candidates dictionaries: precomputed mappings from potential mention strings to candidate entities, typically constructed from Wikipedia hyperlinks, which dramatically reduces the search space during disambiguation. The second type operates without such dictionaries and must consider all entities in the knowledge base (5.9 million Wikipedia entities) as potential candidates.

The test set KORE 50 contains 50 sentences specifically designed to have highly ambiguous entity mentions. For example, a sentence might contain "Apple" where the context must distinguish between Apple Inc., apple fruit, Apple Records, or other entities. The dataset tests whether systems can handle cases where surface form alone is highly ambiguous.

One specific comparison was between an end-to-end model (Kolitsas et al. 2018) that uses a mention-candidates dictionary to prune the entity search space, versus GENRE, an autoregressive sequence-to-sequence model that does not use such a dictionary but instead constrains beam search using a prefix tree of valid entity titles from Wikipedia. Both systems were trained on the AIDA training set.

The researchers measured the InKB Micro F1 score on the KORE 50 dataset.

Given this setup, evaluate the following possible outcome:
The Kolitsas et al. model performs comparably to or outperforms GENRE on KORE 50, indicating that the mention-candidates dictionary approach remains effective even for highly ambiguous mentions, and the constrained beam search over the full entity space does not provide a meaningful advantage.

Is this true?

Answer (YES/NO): NO